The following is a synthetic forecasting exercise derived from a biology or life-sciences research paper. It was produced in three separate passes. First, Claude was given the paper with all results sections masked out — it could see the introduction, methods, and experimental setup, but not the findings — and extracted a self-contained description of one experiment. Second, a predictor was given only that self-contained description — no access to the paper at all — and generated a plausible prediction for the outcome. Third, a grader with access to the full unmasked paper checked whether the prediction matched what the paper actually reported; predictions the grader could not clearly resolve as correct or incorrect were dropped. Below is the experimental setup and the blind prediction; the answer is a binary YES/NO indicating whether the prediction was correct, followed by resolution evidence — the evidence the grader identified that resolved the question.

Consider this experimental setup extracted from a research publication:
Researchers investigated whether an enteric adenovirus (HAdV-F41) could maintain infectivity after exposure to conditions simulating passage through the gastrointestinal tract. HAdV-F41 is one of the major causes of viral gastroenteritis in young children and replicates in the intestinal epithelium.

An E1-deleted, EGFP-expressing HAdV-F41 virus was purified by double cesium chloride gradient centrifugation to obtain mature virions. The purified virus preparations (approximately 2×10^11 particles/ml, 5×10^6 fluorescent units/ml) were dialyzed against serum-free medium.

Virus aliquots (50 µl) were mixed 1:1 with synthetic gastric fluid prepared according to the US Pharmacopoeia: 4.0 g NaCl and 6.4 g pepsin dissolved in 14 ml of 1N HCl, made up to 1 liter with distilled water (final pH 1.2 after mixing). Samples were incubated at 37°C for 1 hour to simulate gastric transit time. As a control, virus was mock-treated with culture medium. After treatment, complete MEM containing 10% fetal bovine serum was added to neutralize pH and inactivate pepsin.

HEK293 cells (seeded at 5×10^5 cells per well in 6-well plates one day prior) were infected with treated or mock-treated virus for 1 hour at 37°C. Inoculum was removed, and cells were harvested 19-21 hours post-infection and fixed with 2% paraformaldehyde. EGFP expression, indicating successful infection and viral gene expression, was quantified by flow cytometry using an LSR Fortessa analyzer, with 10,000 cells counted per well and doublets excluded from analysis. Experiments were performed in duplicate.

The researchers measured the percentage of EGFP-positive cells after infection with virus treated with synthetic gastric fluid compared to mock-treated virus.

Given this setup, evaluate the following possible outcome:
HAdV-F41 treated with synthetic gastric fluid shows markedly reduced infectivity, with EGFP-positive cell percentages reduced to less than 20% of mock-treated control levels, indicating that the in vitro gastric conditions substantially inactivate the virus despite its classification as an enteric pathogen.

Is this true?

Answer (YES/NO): NO